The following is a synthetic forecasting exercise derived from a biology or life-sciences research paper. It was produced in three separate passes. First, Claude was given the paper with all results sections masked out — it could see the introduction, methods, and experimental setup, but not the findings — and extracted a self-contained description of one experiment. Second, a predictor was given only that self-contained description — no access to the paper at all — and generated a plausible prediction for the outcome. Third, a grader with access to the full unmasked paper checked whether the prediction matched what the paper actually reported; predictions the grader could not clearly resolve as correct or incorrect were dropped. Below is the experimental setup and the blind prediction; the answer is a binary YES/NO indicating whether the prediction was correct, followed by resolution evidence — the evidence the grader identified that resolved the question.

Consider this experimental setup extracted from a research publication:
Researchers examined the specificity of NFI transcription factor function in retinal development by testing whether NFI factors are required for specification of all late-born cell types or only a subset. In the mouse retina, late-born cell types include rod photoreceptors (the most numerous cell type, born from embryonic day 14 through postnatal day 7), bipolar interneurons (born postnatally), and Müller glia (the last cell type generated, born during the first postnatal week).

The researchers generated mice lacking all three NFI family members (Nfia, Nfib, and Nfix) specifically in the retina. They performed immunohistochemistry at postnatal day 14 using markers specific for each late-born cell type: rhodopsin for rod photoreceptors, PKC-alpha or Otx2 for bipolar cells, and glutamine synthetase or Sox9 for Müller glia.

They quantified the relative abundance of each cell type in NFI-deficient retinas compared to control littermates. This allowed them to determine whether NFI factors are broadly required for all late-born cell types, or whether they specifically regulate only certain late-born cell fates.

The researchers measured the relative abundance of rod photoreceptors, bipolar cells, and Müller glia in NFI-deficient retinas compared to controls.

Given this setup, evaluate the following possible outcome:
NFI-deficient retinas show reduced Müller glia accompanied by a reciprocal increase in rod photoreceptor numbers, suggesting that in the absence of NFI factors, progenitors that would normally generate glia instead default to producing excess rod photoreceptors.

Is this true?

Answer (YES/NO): NO